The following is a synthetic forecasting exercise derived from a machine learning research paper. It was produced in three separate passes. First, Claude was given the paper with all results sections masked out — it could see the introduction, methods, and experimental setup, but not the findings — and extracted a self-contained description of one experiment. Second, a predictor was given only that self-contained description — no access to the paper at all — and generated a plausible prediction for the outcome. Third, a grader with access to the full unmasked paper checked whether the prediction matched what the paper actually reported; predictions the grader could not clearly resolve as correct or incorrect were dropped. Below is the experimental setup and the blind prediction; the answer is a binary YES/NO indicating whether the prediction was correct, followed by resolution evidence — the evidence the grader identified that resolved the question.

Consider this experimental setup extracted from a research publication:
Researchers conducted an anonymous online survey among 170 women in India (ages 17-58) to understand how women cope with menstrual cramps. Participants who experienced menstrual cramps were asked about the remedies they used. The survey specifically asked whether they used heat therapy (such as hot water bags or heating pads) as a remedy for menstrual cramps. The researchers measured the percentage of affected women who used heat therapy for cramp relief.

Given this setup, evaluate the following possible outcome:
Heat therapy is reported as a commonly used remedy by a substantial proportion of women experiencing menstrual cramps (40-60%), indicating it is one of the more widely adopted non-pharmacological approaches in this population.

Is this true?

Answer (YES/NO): YES